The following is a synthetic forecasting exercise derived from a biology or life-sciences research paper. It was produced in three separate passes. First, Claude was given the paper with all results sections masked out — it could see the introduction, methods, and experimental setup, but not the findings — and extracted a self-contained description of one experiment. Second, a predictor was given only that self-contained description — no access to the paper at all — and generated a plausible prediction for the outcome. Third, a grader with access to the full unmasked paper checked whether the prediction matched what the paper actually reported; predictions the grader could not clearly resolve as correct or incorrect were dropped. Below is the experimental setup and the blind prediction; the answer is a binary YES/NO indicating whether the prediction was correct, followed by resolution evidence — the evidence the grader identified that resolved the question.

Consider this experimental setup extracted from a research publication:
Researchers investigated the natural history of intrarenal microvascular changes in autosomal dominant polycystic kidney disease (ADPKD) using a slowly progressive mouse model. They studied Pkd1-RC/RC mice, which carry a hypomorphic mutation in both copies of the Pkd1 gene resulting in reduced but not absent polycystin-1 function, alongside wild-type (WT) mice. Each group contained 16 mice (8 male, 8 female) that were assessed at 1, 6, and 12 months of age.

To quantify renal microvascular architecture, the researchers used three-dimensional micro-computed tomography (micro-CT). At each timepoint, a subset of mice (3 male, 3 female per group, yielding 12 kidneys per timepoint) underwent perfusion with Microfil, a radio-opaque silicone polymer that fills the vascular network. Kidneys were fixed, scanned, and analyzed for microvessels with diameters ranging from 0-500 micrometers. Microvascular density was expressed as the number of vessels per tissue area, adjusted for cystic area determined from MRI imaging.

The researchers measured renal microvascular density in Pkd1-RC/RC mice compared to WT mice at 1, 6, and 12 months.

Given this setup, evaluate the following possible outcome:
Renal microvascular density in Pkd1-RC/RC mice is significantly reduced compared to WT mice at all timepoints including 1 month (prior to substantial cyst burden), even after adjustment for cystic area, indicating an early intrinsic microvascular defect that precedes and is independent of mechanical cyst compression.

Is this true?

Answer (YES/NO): NO